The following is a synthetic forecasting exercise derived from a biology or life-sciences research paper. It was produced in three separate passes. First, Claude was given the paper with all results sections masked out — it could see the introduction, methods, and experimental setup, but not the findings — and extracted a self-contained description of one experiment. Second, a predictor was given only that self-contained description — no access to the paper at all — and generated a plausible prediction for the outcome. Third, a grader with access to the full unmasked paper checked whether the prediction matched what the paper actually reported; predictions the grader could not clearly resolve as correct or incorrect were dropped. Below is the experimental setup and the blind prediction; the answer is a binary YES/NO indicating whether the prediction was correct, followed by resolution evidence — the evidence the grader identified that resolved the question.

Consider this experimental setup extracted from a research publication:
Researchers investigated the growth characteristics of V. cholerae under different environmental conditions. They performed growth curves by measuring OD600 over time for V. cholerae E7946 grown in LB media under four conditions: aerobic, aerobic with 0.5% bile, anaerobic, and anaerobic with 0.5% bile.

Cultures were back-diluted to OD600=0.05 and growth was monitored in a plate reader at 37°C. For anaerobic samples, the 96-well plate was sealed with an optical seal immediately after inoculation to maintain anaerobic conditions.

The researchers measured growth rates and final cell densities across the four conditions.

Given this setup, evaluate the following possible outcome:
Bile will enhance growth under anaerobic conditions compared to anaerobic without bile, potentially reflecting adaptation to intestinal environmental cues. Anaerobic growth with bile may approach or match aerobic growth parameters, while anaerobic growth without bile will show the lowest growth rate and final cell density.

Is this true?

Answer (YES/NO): NO